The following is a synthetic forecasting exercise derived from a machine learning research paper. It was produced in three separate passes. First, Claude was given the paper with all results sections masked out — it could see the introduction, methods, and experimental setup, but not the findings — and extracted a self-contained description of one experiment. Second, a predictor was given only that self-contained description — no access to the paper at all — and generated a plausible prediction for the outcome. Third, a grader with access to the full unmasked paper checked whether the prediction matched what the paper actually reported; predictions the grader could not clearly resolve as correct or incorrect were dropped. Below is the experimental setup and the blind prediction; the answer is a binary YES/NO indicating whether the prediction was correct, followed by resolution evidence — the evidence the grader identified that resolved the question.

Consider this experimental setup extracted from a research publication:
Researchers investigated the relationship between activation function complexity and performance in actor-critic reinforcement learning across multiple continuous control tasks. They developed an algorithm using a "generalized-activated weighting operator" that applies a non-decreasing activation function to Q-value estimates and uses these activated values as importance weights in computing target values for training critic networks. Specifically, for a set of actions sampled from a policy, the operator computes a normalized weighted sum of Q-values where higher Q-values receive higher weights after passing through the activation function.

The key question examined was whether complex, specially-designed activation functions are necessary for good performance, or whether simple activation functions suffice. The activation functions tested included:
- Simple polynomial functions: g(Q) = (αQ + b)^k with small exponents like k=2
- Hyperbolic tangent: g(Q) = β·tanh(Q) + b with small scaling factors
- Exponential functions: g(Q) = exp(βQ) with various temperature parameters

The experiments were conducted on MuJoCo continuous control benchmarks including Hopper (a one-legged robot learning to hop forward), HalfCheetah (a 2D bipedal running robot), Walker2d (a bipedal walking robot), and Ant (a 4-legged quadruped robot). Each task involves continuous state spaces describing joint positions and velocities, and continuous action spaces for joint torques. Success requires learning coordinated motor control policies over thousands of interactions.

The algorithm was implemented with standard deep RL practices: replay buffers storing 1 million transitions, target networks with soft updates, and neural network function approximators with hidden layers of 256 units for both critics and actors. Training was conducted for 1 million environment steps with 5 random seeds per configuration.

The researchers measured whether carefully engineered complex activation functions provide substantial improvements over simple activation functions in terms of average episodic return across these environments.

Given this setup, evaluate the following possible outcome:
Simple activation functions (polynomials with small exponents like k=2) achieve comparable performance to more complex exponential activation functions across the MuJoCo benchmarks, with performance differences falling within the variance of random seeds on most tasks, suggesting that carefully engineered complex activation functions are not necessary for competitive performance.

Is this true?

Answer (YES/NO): NO